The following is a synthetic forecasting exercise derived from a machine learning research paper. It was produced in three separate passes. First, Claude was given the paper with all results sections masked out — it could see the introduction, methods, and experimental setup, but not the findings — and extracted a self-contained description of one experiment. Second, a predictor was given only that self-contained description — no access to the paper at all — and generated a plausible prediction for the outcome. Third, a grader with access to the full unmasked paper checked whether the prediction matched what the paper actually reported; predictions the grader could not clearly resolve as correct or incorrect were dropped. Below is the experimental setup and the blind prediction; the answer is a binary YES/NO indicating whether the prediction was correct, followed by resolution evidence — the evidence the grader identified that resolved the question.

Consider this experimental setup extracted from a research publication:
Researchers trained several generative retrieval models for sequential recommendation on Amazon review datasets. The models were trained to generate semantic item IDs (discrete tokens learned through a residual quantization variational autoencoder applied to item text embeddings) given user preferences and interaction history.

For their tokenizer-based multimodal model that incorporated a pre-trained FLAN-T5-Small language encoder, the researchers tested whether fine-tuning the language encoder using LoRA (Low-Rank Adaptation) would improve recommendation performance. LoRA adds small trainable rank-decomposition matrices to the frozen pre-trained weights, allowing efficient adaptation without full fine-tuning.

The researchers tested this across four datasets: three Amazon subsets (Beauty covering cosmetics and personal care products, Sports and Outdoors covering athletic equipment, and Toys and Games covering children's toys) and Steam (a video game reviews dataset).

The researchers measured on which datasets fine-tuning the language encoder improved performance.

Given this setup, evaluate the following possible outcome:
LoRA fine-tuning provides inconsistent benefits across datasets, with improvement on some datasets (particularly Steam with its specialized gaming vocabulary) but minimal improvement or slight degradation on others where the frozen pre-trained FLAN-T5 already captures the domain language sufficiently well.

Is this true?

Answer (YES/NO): NO